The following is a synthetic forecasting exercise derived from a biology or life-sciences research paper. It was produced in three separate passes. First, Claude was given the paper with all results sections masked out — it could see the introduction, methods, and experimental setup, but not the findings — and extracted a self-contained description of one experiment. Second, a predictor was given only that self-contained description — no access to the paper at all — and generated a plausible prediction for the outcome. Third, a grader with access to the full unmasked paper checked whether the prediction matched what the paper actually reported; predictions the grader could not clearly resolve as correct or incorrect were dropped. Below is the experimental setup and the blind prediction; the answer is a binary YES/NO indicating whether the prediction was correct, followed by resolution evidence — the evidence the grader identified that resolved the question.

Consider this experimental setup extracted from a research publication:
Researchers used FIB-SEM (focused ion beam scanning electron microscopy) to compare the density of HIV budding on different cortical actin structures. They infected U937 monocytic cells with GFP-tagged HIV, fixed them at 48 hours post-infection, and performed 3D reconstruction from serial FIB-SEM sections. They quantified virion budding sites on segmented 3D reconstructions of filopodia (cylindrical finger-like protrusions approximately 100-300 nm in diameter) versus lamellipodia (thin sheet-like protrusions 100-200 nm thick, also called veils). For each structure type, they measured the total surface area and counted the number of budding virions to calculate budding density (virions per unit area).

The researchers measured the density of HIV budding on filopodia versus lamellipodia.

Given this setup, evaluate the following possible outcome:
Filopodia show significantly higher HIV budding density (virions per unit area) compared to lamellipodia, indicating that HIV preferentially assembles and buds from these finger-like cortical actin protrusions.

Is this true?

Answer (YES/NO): YES